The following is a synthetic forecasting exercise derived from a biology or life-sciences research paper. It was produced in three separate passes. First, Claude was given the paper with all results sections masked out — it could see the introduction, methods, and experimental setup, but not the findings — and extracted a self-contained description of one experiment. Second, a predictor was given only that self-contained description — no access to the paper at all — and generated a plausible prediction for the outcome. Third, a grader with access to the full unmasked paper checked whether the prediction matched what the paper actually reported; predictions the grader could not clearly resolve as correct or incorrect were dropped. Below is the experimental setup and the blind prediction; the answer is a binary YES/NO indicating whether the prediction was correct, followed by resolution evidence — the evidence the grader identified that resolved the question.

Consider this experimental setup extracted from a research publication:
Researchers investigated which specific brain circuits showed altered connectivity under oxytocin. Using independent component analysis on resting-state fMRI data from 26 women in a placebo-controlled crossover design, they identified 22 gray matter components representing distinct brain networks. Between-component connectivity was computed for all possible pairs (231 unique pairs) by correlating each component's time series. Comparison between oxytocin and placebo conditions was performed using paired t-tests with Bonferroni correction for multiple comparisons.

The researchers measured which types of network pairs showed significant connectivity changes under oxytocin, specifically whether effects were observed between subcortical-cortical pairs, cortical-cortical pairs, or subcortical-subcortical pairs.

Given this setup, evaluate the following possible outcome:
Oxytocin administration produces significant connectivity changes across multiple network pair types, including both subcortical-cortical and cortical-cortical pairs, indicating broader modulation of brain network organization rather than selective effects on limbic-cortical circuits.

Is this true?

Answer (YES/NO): NO